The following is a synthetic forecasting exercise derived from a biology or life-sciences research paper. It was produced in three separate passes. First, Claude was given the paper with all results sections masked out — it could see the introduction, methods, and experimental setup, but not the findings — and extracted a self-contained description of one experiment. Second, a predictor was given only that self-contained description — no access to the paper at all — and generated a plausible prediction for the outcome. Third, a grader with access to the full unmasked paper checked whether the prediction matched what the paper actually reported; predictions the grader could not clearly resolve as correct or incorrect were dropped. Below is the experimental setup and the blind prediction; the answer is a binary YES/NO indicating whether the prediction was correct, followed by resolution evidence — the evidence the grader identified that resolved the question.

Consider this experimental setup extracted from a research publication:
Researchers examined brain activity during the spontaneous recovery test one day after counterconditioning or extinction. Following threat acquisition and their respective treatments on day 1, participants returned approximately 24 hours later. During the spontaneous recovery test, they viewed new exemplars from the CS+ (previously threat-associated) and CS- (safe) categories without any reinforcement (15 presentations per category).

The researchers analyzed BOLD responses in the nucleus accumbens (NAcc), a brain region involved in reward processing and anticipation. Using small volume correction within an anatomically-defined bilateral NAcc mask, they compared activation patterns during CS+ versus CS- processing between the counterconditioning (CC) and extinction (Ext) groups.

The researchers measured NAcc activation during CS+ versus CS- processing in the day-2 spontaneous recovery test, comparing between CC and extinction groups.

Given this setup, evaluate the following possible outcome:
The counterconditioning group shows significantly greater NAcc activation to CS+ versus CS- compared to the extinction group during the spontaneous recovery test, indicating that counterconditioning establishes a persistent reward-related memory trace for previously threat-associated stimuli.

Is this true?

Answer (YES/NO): NO